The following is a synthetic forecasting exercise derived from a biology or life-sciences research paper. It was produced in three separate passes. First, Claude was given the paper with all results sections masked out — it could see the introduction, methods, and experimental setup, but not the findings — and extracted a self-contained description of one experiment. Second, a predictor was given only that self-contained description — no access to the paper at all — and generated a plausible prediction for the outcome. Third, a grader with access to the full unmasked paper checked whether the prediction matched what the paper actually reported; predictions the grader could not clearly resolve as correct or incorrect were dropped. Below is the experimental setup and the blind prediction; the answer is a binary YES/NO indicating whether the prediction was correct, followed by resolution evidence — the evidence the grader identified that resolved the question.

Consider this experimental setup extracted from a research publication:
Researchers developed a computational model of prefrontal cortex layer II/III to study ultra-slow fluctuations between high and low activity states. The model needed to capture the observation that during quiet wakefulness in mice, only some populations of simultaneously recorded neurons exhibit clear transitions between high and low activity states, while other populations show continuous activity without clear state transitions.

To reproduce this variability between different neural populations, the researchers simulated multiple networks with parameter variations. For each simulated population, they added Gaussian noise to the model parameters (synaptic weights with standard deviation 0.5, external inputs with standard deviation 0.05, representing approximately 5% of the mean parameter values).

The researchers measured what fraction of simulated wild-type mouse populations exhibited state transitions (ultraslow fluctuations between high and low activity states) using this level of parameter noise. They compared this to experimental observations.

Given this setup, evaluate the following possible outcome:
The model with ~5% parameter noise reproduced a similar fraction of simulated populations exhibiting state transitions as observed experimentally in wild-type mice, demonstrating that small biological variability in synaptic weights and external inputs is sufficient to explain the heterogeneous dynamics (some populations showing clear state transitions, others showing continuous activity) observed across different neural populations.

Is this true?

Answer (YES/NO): YES